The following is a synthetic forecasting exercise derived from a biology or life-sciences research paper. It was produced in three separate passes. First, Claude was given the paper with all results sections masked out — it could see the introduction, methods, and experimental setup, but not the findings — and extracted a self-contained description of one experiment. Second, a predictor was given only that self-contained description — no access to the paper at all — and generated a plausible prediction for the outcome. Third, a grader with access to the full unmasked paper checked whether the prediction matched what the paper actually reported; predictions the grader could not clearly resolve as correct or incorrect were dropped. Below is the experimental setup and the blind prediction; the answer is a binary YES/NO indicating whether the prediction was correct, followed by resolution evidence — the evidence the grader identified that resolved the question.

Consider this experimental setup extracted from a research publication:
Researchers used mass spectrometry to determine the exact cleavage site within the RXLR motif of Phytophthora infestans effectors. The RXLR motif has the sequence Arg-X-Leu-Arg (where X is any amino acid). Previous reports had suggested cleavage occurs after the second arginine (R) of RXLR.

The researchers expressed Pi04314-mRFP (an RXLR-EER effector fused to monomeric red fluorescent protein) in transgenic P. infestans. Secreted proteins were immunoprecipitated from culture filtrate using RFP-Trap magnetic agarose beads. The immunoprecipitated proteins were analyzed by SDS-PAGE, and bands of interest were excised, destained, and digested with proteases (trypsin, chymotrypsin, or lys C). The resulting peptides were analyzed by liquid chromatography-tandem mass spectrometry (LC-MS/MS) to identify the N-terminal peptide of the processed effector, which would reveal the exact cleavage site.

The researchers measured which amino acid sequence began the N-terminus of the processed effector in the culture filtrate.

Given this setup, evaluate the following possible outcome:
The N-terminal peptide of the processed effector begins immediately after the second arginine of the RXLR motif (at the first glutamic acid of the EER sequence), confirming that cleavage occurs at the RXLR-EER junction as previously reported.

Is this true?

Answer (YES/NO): NO